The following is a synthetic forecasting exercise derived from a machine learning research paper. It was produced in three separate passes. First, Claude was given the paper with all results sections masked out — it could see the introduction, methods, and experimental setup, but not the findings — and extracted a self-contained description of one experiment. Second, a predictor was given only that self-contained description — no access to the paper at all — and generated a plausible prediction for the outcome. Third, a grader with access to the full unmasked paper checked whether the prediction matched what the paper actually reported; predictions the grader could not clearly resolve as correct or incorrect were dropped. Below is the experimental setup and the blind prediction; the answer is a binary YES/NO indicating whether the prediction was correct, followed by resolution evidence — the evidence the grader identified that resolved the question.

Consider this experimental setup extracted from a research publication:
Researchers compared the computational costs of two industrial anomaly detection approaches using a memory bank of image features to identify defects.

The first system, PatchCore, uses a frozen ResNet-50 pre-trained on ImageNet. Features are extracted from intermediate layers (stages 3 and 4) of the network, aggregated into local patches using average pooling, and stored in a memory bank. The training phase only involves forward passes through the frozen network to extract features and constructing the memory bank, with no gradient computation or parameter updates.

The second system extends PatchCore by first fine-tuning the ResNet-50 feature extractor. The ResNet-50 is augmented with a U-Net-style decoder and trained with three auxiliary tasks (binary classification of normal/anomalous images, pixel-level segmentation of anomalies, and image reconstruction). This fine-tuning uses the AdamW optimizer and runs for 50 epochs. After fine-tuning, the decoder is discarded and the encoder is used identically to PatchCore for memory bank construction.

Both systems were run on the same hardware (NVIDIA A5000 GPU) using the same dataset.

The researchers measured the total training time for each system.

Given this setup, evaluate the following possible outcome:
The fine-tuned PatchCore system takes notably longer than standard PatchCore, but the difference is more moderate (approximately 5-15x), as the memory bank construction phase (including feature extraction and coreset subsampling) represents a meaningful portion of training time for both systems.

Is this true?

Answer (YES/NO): YES